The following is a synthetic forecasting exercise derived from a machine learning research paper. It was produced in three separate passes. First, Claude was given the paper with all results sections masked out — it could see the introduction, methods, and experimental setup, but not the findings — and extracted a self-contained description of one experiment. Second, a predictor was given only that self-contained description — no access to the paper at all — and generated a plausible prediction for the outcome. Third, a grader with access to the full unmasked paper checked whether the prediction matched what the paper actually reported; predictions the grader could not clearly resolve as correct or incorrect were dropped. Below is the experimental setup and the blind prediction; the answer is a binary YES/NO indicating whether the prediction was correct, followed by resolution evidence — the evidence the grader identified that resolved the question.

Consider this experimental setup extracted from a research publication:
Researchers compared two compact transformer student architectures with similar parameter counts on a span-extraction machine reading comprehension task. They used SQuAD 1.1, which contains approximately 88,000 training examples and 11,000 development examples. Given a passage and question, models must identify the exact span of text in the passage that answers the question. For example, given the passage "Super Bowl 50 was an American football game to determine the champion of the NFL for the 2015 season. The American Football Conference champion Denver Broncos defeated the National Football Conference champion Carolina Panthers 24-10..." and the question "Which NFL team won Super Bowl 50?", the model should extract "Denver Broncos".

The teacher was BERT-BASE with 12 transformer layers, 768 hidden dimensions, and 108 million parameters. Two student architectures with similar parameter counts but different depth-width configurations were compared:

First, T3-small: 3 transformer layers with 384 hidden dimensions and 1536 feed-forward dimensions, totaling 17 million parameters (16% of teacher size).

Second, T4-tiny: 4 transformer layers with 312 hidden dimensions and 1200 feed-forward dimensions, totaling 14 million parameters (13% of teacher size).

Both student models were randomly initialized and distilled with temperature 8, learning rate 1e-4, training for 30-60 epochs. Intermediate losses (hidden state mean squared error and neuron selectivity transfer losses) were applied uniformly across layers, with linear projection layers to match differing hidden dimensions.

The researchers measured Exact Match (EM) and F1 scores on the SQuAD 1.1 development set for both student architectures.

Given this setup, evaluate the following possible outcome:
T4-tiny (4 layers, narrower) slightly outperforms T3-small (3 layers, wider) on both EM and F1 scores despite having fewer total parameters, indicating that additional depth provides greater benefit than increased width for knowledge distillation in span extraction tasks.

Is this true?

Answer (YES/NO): YES